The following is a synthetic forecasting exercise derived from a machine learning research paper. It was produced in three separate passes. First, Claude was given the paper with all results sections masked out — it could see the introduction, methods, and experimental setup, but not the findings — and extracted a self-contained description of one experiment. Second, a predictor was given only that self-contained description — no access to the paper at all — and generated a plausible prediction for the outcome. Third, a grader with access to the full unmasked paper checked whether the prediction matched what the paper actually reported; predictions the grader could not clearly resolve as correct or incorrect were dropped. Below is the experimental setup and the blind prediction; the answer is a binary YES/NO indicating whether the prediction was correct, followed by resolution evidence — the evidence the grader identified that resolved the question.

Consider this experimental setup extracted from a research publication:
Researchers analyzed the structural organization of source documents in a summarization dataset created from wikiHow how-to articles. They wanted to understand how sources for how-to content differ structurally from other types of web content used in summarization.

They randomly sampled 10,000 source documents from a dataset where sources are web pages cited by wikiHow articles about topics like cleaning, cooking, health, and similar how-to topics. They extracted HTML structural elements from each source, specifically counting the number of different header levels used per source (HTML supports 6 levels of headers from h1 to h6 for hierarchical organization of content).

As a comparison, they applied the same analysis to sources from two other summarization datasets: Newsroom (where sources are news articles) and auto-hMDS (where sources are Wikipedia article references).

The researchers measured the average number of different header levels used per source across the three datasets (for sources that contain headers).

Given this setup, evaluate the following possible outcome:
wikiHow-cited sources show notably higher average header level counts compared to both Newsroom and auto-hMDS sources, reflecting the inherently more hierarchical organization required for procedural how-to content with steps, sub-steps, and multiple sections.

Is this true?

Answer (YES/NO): YES